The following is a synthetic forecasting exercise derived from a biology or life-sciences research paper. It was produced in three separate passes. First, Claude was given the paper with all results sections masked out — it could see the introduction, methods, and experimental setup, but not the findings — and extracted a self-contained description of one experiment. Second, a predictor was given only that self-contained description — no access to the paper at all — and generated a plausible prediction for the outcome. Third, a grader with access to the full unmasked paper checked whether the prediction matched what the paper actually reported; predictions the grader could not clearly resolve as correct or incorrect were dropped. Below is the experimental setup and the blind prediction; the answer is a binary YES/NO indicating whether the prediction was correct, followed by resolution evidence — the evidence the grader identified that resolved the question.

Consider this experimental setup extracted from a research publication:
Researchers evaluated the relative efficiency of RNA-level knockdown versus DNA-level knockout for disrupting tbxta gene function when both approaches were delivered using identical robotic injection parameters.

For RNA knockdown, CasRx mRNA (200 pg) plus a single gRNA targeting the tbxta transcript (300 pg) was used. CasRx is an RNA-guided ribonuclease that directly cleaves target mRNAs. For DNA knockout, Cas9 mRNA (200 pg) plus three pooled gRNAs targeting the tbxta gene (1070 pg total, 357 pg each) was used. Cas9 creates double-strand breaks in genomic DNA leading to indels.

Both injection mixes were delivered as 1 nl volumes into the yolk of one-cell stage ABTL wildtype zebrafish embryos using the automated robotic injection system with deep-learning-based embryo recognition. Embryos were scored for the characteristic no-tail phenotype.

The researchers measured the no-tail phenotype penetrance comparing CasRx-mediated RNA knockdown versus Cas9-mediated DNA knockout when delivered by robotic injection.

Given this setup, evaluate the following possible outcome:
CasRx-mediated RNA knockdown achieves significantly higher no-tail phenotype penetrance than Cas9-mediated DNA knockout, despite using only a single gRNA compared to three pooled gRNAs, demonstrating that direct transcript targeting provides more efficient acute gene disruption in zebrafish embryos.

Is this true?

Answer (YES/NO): NO